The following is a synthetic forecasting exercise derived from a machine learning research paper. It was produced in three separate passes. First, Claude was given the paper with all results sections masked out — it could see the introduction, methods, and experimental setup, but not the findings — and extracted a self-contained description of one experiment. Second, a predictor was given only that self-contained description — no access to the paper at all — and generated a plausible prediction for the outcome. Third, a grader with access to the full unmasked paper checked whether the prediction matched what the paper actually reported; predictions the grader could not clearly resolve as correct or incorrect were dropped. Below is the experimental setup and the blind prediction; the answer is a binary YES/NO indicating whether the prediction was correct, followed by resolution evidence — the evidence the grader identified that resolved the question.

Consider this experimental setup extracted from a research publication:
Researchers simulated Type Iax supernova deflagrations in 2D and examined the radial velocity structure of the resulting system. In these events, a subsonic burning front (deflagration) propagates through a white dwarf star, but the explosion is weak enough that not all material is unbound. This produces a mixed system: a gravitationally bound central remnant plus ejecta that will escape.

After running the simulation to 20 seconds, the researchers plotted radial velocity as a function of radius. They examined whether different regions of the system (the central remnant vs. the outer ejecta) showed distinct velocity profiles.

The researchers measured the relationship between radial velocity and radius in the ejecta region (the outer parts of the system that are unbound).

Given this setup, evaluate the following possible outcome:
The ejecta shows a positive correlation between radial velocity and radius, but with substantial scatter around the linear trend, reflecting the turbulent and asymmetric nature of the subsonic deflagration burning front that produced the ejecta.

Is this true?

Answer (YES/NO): NO